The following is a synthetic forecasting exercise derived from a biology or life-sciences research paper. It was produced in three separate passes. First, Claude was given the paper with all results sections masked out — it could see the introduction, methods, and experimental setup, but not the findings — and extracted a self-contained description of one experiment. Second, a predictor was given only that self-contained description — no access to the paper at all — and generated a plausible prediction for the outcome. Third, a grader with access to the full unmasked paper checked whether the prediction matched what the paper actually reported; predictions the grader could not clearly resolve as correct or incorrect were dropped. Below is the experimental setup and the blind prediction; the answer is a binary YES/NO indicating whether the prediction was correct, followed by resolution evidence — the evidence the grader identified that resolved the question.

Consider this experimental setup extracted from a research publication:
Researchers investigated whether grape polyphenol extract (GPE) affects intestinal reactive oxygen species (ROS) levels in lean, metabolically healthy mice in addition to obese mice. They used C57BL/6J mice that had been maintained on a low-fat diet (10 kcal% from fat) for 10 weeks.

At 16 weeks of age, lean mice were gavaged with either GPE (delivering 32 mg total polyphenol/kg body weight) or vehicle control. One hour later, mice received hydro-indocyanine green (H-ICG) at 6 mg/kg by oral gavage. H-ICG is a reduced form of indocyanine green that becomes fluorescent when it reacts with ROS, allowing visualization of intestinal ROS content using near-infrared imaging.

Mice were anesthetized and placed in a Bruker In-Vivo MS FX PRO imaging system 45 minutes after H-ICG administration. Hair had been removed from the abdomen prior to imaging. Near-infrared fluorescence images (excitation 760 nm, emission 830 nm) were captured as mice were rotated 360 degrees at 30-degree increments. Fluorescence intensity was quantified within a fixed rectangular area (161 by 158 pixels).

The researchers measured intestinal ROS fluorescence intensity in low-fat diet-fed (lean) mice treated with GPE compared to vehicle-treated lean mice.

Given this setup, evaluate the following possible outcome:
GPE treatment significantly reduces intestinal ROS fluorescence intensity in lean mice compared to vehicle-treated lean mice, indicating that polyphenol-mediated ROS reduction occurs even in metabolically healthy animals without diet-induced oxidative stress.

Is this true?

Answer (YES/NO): YES